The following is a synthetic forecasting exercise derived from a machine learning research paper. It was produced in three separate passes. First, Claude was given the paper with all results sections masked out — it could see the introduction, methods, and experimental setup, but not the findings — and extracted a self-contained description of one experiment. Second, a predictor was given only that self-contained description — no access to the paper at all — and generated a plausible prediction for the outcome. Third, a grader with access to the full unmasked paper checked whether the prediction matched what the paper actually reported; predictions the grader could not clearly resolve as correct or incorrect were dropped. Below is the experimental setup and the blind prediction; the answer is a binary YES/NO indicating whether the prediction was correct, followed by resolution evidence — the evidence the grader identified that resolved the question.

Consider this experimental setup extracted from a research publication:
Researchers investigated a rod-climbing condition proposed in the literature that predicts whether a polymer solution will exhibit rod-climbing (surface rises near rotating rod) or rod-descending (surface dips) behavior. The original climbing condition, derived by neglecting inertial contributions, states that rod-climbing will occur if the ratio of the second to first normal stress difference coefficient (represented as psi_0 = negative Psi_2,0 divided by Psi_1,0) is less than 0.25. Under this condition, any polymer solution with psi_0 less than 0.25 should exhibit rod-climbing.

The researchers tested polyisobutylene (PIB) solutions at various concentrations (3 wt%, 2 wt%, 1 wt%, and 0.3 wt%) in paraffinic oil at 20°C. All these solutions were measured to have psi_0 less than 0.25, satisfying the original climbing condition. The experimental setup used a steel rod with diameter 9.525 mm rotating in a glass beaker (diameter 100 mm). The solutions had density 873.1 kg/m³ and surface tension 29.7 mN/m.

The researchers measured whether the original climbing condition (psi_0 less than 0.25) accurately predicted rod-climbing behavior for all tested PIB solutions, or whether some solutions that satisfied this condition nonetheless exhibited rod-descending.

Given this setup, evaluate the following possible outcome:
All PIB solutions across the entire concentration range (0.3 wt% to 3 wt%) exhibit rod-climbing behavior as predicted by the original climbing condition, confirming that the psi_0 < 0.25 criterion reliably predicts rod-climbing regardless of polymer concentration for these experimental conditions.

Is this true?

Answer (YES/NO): NO